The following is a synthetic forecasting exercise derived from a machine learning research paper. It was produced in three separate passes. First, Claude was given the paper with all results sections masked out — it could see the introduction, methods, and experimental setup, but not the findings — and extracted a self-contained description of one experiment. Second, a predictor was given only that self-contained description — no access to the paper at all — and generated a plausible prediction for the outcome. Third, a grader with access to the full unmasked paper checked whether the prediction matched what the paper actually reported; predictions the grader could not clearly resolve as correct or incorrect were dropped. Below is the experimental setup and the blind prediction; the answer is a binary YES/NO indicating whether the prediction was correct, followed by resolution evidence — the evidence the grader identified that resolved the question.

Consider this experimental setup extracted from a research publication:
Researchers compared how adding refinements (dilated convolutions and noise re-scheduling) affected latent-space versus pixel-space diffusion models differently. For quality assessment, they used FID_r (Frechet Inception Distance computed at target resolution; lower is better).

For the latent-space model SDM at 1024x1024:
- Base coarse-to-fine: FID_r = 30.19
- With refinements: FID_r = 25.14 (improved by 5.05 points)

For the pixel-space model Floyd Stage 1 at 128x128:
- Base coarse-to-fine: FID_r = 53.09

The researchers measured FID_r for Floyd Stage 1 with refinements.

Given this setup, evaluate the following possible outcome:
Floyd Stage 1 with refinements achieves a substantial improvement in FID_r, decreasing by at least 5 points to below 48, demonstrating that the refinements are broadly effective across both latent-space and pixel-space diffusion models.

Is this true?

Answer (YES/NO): YES